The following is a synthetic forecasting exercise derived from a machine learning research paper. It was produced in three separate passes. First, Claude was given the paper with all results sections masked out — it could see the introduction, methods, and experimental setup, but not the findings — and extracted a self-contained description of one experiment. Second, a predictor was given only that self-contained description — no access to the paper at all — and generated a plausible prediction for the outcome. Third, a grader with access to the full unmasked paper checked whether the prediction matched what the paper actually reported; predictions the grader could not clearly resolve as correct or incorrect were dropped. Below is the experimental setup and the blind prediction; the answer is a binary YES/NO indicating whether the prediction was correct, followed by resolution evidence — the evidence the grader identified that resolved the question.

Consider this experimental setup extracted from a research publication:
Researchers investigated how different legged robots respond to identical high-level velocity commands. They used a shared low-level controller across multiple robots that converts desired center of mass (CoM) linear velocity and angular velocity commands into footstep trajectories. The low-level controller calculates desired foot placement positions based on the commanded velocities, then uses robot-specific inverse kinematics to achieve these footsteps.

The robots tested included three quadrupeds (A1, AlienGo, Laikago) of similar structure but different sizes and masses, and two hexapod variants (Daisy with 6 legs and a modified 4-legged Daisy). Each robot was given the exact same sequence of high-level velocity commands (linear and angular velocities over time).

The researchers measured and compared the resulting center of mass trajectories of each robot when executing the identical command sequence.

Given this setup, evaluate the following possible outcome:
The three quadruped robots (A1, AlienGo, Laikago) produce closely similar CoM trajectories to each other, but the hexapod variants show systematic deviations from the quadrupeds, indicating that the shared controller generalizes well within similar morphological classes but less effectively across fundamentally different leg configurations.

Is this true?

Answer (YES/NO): NO